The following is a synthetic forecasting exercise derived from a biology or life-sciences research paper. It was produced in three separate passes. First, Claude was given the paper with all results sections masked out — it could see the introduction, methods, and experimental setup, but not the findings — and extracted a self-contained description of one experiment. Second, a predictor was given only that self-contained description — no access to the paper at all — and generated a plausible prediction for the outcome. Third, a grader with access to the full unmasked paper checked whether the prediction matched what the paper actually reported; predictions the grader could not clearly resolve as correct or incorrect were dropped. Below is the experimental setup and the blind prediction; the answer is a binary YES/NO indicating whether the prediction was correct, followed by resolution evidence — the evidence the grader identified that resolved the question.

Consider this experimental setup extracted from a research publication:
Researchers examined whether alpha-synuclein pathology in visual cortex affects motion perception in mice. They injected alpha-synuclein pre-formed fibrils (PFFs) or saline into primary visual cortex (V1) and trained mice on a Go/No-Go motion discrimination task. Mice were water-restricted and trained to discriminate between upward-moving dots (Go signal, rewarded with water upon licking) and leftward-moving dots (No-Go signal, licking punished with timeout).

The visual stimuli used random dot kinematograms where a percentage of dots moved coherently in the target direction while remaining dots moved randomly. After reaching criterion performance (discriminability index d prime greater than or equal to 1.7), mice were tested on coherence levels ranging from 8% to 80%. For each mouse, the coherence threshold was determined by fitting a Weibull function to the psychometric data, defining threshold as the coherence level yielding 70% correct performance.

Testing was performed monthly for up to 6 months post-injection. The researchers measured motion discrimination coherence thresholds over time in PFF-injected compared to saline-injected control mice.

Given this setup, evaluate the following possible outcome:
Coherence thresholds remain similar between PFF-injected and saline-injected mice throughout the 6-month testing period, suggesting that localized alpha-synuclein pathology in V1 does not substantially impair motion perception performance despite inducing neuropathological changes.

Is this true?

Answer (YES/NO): YES